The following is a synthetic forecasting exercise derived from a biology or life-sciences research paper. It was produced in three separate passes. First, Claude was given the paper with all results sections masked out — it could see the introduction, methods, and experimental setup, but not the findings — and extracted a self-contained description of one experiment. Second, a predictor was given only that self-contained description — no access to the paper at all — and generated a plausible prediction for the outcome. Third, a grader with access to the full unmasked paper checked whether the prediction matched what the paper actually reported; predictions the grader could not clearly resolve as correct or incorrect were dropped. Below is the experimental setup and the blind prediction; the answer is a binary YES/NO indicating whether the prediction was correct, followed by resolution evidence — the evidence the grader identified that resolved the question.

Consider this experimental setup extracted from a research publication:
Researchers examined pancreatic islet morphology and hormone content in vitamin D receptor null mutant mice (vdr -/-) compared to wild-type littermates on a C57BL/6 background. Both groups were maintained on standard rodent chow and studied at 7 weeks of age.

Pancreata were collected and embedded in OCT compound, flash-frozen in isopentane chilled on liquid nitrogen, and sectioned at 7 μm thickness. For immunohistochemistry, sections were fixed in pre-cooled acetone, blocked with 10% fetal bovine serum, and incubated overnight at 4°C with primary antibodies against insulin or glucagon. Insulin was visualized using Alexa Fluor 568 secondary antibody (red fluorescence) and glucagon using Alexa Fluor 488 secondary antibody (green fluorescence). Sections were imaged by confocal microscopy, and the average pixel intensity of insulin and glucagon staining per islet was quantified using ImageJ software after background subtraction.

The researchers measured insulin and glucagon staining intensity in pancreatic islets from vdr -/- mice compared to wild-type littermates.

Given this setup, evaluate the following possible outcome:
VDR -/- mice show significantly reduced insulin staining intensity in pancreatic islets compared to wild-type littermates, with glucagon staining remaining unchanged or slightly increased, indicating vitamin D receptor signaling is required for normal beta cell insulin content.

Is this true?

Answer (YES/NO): NO